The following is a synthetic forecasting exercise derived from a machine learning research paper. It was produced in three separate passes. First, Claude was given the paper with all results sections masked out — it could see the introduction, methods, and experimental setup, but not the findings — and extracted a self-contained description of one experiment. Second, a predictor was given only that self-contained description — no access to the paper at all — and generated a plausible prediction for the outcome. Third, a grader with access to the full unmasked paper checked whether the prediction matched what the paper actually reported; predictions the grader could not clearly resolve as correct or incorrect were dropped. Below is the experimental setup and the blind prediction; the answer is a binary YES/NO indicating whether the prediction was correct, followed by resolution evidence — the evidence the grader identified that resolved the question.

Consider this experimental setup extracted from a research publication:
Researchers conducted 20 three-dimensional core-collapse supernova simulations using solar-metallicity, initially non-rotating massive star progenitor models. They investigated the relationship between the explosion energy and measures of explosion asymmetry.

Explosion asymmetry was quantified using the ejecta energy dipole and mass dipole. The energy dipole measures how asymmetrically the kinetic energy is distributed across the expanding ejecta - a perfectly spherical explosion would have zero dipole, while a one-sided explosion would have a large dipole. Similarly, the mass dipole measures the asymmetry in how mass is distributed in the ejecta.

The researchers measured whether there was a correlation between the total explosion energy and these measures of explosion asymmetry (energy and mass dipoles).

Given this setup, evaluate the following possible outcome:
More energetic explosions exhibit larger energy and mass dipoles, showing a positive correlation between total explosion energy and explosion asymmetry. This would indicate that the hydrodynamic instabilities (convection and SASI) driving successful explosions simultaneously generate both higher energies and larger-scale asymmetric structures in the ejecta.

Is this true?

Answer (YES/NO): YES